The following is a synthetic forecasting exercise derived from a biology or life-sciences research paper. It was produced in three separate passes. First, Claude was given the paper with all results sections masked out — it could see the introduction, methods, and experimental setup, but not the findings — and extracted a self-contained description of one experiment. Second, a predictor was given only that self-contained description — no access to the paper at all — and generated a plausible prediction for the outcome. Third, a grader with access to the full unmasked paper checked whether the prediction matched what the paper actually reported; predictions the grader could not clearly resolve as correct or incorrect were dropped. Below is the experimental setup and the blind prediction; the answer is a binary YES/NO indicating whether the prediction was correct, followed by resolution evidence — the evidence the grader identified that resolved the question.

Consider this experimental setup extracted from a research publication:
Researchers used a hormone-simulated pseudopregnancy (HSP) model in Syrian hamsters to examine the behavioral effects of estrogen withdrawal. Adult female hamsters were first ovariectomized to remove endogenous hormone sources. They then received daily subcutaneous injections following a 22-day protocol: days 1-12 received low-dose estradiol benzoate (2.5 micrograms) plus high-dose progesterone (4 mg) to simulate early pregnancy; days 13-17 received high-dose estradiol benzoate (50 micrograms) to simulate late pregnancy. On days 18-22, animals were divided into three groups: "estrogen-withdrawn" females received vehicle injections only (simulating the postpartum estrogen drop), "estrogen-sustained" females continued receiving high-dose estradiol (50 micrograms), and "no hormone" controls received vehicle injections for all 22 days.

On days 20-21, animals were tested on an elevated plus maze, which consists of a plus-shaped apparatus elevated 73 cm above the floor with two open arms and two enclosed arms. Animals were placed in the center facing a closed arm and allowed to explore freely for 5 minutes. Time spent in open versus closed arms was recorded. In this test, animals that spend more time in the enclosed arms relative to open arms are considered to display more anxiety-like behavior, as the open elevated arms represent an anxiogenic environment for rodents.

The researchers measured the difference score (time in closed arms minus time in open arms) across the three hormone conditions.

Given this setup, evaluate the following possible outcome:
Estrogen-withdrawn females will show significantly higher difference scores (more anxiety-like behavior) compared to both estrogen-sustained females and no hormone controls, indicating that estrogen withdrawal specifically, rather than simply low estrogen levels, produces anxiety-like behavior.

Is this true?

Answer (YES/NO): YES